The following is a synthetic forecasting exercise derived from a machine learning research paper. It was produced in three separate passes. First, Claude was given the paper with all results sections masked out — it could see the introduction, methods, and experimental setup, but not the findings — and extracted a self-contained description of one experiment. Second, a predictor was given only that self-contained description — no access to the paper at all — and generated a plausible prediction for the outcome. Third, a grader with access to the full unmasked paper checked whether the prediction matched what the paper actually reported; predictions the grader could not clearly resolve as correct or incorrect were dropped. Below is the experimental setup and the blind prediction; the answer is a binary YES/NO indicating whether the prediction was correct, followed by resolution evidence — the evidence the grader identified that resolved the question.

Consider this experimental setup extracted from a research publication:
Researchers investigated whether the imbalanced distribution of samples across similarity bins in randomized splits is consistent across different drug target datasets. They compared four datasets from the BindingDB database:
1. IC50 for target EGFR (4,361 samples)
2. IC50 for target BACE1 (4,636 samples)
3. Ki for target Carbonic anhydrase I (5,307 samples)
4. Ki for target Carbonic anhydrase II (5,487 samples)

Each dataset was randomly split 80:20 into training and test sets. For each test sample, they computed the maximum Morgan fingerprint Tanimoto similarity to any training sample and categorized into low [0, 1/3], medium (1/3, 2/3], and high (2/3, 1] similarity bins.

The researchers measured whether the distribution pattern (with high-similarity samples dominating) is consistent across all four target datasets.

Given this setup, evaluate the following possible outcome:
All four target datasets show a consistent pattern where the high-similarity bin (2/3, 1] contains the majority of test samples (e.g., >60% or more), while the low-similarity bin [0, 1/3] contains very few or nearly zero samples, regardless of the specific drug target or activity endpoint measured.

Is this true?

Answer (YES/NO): YES